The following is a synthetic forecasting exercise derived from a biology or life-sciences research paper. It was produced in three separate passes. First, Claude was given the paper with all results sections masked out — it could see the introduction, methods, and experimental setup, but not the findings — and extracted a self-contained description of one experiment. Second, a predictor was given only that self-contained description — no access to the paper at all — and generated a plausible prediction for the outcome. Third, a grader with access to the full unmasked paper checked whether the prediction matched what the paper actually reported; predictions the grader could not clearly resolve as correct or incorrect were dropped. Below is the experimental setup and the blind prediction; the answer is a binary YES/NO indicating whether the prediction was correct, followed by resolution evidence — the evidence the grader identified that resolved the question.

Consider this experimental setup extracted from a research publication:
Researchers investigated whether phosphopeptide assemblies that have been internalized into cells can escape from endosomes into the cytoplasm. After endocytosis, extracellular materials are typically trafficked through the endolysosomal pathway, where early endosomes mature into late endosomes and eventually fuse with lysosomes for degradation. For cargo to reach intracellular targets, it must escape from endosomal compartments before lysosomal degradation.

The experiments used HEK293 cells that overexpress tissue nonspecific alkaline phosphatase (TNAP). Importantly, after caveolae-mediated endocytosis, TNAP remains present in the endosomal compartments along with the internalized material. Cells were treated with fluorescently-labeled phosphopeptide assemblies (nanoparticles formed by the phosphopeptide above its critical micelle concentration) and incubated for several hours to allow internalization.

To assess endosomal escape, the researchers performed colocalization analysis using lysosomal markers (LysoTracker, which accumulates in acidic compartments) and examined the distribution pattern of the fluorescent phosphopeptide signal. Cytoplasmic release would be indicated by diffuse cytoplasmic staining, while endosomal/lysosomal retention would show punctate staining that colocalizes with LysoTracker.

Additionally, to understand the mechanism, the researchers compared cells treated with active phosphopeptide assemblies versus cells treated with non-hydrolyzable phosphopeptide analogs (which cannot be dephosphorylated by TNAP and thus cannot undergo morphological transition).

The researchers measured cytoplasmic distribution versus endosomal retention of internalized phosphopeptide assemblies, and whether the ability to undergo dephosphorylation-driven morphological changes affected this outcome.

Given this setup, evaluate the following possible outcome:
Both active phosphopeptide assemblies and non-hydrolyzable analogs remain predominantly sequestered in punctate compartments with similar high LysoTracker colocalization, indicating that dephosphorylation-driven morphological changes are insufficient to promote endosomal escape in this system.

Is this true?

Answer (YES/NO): NO